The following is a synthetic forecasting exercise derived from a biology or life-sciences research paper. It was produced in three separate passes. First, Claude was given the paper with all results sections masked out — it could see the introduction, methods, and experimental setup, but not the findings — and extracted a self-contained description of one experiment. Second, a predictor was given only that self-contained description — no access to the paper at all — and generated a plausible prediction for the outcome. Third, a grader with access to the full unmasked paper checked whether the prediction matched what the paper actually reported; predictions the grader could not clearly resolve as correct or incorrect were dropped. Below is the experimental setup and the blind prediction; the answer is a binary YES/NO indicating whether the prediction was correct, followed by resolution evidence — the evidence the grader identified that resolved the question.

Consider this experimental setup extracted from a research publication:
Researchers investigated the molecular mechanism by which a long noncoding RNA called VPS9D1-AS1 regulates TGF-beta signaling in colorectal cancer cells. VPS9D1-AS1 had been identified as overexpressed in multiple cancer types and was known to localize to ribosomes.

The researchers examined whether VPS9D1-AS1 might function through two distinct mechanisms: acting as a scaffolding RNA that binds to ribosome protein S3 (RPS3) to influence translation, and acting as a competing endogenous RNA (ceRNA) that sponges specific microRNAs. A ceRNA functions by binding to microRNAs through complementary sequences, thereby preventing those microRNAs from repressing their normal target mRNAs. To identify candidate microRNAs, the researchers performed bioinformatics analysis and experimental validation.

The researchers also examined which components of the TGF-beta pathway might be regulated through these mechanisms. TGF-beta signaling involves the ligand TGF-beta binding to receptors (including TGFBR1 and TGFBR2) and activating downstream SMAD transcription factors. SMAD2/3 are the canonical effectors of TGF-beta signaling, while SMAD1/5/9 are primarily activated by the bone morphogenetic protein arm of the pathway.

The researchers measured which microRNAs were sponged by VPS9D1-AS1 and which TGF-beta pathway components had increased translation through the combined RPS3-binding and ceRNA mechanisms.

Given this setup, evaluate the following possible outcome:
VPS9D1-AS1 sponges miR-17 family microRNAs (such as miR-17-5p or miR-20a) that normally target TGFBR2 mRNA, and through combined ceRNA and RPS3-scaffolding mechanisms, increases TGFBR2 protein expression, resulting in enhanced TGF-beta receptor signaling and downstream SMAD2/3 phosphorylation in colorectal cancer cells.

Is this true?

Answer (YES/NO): NO